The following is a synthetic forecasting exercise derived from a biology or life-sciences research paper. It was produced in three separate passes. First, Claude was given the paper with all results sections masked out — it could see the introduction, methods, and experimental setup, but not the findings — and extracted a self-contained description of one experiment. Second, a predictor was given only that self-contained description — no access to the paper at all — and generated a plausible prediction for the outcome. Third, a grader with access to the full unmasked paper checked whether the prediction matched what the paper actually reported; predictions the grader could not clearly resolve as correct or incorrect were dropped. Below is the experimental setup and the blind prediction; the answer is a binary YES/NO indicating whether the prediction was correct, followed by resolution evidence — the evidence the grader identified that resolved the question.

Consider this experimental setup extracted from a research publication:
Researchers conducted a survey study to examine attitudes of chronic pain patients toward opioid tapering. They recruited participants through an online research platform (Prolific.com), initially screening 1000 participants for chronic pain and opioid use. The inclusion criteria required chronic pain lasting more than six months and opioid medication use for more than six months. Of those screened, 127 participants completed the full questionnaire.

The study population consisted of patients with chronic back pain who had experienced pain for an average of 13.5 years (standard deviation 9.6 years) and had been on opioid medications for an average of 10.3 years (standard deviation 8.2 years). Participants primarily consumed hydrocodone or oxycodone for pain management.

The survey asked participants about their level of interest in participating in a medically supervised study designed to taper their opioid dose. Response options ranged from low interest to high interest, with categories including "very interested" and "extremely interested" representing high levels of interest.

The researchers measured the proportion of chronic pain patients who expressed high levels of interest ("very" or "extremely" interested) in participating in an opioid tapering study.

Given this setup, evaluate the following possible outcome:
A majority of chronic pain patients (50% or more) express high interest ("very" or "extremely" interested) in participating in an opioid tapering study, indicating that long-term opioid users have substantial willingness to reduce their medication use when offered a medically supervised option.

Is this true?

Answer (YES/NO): YES